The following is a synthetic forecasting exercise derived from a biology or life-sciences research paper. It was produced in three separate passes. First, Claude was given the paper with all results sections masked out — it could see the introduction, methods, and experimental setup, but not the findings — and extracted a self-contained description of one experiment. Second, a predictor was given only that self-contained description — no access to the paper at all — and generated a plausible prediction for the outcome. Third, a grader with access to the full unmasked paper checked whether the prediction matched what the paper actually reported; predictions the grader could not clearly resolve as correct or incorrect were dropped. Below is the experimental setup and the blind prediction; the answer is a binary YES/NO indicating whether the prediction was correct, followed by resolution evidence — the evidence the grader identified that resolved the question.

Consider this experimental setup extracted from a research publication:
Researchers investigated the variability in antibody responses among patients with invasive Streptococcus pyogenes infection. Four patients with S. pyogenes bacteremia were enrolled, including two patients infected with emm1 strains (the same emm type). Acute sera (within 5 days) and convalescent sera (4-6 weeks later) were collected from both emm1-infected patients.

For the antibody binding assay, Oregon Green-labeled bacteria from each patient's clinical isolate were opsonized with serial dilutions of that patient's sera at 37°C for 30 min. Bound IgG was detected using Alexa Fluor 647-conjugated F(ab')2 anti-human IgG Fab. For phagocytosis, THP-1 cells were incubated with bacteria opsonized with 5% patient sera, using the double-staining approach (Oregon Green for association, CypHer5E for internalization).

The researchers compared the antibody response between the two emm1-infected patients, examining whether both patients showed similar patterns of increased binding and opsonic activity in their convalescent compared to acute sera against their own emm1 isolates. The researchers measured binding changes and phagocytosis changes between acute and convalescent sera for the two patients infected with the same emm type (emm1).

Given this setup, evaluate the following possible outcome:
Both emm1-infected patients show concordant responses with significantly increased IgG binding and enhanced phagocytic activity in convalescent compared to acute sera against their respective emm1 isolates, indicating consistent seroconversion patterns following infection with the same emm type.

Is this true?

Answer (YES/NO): NO